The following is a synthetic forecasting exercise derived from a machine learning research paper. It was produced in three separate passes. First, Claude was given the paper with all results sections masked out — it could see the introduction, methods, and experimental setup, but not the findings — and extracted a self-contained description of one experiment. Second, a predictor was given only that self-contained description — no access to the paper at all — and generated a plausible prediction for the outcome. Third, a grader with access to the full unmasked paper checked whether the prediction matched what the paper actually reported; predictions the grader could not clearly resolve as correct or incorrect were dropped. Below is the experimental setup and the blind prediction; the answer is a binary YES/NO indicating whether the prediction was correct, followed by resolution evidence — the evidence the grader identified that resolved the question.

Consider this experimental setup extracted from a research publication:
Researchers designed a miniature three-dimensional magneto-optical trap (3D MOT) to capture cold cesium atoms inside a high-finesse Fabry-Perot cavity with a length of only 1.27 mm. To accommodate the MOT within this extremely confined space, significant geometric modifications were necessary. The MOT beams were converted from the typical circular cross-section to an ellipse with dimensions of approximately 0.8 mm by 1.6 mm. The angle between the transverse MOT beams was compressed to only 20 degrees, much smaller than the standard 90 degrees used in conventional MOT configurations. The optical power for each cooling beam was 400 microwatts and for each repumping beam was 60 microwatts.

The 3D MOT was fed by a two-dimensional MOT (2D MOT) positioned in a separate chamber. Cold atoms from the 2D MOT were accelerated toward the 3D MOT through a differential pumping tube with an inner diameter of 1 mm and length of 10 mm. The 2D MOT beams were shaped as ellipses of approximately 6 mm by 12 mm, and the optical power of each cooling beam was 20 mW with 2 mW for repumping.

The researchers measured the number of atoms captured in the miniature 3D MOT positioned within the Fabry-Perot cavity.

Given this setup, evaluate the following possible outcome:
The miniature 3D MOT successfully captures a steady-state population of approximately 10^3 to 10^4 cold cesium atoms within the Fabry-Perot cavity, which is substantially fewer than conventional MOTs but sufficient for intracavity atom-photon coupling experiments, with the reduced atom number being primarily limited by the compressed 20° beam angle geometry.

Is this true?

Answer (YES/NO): NO